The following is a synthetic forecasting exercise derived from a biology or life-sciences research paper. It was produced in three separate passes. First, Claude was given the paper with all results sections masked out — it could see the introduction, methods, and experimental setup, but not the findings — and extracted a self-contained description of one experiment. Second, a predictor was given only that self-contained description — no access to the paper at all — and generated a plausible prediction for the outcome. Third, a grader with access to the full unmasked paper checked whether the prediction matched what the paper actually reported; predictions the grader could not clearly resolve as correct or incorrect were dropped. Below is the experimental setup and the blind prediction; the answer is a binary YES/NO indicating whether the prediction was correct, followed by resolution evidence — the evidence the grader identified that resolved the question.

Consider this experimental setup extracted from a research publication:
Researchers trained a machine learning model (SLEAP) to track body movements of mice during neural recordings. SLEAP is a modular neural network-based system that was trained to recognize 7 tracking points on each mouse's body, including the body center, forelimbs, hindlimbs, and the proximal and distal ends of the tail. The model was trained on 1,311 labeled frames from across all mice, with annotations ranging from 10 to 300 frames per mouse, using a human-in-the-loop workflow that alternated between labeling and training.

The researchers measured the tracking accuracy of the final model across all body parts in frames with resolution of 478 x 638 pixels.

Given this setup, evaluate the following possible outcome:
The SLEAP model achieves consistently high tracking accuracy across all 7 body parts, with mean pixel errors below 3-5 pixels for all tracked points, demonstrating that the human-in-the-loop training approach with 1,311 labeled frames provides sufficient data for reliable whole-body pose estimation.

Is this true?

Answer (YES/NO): NO